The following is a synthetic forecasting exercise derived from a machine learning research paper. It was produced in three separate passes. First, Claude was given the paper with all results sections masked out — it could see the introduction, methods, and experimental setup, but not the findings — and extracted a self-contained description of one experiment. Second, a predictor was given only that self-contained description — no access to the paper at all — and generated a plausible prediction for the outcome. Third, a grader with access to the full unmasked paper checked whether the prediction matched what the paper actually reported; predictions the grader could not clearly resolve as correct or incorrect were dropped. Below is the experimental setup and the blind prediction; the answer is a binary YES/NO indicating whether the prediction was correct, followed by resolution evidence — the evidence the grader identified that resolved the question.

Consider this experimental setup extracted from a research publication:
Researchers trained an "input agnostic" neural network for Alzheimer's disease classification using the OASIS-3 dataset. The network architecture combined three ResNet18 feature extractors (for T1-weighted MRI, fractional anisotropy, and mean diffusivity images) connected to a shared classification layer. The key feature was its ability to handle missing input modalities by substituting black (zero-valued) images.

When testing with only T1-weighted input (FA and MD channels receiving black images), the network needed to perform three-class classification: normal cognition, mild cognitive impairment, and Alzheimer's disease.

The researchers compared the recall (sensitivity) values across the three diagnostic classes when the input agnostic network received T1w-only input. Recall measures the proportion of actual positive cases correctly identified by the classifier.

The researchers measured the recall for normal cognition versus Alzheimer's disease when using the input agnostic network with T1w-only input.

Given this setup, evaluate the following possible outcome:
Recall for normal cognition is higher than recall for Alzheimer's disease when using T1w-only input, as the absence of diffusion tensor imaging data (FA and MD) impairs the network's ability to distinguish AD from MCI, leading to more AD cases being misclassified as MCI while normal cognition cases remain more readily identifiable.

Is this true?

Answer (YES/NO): YES